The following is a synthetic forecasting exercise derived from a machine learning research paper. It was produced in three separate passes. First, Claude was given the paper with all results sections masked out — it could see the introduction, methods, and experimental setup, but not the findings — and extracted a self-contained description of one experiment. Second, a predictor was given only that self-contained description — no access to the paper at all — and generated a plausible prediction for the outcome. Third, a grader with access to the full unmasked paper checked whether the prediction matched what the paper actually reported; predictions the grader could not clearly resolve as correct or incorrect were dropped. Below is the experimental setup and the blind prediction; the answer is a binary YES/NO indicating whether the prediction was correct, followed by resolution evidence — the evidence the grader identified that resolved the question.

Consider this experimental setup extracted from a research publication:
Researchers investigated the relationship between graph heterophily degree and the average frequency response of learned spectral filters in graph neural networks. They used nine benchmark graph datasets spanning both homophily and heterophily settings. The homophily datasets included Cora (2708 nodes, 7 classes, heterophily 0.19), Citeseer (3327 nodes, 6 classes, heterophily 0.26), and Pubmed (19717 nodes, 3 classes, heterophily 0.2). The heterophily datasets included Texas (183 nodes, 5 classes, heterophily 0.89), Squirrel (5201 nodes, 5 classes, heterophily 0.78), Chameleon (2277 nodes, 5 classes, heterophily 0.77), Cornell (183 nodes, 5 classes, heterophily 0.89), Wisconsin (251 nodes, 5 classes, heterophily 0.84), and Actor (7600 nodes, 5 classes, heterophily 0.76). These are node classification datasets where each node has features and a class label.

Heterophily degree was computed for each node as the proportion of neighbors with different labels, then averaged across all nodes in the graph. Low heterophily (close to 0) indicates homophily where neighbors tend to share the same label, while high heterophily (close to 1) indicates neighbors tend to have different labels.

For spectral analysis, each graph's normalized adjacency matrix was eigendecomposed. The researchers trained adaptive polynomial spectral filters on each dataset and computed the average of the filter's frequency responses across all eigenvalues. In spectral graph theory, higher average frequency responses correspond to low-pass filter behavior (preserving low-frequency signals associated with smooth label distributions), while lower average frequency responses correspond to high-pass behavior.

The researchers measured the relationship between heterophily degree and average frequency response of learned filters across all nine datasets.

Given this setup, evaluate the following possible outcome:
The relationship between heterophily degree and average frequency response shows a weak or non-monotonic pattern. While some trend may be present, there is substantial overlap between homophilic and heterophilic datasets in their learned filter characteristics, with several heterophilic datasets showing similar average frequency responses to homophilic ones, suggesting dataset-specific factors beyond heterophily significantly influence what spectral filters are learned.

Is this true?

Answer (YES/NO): NO